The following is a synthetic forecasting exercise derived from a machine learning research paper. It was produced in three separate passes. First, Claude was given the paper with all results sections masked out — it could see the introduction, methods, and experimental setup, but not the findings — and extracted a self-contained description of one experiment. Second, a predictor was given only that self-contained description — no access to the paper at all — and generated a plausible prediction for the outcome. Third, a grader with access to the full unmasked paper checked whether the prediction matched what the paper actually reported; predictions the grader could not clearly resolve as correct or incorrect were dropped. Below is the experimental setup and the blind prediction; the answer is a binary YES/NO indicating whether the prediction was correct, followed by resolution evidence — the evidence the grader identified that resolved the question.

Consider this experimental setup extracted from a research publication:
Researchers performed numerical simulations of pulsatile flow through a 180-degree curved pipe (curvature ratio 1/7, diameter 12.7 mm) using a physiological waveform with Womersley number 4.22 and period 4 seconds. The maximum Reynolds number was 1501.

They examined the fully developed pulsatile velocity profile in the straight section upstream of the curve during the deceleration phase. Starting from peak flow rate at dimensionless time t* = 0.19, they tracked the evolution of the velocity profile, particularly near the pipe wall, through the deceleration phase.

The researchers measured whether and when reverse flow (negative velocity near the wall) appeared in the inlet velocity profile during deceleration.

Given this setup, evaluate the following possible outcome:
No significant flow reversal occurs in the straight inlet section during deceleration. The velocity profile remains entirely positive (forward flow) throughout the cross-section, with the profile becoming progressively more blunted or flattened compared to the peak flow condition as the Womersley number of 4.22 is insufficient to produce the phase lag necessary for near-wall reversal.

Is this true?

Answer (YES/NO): NO